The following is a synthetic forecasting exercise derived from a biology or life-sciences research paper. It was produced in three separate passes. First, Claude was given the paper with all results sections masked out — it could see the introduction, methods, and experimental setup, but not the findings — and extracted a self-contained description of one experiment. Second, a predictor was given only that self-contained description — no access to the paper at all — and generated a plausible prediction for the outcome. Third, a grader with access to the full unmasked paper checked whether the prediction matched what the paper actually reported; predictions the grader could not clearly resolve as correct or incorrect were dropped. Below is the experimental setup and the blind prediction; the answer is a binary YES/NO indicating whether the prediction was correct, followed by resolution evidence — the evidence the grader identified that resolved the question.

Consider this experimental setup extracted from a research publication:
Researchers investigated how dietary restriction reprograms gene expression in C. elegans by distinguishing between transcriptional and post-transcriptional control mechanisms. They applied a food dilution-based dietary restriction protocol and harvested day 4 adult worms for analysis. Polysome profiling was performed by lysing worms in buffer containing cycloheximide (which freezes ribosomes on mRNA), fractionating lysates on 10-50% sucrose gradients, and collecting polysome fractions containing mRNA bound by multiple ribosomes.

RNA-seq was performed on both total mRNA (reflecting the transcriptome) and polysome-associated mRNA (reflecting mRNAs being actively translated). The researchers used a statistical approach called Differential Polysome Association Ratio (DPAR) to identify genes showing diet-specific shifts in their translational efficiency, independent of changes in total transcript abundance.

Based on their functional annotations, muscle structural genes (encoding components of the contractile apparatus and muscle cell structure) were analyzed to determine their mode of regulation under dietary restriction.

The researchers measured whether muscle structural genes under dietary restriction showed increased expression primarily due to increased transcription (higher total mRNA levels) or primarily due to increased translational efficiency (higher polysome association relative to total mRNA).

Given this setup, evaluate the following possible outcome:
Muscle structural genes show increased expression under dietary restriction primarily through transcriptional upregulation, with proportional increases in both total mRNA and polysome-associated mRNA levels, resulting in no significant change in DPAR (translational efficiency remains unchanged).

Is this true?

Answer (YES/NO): YES